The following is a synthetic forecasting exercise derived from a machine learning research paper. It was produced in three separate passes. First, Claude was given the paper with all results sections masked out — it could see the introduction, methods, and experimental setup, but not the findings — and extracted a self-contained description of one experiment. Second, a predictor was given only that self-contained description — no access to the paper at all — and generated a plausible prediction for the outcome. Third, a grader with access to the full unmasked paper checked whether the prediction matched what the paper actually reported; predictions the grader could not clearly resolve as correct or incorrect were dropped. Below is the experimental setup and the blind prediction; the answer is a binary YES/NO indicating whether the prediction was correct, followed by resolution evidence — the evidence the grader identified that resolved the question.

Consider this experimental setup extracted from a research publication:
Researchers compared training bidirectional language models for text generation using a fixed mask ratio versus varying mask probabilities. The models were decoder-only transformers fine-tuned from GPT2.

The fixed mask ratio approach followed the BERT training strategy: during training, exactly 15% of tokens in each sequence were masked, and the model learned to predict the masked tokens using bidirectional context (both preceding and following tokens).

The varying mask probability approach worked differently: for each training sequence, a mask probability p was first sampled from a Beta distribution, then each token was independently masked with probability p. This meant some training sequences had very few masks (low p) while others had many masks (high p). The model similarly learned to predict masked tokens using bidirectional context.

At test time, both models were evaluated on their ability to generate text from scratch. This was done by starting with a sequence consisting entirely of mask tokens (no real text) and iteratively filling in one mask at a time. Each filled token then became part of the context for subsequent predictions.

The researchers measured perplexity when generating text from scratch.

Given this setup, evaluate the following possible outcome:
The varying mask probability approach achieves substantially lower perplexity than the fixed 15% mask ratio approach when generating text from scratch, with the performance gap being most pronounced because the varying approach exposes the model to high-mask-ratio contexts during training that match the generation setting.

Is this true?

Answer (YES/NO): YES